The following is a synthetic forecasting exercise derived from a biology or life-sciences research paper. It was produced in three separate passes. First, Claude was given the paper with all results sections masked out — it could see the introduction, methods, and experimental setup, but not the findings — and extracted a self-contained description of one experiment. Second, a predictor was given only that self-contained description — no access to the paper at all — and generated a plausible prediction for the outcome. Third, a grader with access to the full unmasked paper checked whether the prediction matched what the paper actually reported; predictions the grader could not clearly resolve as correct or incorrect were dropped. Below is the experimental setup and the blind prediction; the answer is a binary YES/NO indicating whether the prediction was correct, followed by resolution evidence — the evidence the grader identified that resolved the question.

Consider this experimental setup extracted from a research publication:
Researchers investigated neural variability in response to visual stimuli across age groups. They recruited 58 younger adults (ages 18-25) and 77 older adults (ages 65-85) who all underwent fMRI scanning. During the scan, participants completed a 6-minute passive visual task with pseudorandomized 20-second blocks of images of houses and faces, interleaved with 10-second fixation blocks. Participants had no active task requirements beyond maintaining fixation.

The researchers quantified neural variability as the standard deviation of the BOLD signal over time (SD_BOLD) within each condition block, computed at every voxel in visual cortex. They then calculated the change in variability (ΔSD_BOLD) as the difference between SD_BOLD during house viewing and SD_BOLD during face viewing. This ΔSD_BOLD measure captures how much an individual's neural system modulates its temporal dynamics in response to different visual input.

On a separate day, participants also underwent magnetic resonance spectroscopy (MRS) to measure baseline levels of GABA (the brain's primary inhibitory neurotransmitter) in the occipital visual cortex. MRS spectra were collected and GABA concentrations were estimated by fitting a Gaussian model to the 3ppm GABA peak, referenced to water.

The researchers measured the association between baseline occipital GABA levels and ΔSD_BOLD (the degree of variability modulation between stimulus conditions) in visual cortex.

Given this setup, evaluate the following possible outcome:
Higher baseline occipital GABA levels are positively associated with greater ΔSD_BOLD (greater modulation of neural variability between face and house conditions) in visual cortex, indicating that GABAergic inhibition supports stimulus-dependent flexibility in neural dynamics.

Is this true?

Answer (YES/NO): YES